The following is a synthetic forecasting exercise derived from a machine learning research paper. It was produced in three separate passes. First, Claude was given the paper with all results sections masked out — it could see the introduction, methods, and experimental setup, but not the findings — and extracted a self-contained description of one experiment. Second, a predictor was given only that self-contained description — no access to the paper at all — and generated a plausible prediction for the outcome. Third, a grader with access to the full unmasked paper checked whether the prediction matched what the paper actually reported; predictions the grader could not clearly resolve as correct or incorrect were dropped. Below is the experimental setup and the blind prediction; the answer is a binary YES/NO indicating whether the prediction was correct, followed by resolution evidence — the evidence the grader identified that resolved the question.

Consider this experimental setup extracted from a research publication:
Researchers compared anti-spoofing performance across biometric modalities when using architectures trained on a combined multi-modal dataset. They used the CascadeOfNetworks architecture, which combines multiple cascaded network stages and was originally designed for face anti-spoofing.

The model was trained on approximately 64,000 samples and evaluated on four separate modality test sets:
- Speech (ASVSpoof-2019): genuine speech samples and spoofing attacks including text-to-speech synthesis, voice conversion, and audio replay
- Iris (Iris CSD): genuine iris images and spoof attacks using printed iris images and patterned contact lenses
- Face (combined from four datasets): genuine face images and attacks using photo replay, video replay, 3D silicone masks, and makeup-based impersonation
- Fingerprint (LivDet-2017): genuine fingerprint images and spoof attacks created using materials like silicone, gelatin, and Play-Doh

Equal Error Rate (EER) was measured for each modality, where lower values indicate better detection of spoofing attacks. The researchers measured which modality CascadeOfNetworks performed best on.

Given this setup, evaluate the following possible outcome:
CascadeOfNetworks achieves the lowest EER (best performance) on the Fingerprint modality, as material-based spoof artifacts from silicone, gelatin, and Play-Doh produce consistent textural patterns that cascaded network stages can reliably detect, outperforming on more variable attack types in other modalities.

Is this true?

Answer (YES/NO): NO